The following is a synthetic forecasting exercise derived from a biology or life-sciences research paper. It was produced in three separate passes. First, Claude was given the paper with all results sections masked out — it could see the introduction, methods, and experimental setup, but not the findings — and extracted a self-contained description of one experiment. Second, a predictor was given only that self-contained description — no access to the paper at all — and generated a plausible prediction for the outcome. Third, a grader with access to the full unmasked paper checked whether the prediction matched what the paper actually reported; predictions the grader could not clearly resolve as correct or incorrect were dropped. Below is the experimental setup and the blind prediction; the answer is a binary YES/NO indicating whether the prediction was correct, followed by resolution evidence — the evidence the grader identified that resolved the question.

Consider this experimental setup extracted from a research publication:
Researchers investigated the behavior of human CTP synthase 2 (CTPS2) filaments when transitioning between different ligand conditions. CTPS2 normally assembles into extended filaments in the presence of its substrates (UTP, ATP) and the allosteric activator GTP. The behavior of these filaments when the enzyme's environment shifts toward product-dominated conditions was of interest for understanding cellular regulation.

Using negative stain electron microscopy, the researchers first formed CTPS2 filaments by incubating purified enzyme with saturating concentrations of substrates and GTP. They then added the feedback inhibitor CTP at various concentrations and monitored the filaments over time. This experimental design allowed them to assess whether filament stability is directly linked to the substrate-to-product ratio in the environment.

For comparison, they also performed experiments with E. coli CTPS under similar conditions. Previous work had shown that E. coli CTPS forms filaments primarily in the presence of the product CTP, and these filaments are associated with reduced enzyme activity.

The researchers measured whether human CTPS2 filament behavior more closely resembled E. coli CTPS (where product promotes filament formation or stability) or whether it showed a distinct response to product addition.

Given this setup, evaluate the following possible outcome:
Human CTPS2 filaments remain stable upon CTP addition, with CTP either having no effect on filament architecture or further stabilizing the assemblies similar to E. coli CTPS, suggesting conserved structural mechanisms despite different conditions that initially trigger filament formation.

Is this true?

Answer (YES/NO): NO